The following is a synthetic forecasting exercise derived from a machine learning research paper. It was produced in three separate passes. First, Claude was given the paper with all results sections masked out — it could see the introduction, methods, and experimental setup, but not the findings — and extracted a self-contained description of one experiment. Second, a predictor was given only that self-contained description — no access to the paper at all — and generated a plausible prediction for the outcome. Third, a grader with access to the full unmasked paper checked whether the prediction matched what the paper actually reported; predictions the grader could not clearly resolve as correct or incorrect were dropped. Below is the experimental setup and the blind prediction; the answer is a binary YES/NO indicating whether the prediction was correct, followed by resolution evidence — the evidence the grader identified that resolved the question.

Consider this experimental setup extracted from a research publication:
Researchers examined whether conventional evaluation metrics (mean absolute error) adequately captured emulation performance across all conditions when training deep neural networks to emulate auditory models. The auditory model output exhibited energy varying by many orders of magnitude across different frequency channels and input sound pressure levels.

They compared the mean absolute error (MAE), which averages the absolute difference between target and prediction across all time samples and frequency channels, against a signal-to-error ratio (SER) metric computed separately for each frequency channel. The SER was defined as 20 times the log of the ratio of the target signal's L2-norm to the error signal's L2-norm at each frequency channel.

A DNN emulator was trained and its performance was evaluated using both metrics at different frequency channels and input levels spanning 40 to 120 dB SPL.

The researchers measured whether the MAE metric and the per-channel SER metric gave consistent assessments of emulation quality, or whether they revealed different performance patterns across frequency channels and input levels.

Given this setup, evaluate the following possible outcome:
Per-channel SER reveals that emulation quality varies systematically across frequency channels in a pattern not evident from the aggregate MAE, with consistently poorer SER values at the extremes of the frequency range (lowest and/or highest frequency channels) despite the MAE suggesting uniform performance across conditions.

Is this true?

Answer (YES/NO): YES